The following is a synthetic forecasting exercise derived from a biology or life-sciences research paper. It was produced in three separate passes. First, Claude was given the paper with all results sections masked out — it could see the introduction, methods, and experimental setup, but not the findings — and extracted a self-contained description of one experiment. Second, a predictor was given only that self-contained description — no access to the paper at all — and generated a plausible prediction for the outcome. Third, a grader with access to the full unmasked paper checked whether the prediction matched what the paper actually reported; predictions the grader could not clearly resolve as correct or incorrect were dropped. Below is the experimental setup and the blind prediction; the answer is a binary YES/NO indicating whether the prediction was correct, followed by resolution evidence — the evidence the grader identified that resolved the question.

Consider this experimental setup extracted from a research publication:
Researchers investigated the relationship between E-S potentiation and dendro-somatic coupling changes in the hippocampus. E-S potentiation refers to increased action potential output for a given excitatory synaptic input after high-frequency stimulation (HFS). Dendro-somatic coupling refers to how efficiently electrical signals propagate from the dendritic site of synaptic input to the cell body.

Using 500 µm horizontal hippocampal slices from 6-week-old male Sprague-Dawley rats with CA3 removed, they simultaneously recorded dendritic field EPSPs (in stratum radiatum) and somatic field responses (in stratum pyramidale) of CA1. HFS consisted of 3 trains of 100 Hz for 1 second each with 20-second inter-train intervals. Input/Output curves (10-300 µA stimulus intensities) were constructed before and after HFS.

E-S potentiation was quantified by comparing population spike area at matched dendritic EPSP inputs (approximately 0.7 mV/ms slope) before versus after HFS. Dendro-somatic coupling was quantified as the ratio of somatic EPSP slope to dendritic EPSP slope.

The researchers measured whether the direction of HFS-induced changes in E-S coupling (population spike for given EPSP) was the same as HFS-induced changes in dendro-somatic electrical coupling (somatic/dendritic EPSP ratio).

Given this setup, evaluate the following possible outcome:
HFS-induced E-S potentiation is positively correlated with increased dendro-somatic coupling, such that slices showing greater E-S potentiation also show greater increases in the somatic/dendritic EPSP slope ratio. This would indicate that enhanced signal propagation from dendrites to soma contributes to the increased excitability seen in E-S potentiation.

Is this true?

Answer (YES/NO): NO